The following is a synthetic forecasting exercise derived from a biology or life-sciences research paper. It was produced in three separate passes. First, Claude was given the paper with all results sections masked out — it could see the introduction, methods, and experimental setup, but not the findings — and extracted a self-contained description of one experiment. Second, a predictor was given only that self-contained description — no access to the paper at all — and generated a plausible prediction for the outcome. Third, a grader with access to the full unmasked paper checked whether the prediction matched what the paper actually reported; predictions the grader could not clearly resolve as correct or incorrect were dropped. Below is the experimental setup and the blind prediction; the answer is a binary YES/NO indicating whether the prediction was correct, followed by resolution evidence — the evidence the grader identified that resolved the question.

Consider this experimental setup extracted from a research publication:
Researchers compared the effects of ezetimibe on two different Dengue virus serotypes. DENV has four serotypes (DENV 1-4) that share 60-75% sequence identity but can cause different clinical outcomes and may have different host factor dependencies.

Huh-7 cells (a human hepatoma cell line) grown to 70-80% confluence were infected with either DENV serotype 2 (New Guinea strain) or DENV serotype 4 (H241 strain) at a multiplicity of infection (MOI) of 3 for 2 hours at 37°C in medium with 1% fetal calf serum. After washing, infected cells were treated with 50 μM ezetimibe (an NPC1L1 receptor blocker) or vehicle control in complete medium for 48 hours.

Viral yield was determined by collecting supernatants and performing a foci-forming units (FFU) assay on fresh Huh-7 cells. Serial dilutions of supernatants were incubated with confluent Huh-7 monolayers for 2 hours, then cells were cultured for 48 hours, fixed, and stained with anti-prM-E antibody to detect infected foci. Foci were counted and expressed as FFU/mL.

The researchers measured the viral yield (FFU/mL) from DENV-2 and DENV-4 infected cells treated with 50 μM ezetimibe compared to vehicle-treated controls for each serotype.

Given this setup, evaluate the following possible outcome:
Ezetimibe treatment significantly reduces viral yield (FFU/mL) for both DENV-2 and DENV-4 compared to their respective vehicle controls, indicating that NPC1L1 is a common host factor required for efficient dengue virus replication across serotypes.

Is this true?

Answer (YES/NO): YES